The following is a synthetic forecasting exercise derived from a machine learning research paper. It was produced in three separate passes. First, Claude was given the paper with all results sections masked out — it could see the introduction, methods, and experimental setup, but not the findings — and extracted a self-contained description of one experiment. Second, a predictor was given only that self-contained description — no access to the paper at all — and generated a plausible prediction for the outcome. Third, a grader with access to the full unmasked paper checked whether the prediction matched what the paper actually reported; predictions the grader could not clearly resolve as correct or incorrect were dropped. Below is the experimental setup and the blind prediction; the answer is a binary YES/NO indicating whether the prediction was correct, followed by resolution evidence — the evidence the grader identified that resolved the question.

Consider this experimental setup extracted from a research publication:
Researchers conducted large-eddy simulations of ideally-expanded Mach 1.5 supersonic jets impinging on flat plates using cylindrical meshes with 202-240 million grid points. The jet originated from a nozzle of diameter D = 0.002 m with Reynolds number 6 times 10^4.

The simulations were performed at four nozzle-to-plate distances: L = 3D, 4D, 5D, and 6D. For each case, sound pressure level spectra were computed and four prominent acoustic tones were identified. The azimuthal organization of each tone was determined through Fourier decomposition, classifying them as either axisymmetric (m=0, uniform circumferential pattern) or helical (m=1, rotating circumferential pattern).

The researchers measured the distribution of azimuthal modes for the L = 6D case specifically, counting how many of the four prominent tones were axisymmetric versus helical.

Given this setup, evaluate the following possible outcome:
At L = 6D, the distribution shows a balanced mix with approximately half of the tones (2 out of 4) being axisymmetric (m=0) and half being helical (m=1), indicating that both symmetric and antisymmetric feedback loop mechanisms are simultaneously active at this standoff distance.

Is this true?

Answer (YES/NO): YES